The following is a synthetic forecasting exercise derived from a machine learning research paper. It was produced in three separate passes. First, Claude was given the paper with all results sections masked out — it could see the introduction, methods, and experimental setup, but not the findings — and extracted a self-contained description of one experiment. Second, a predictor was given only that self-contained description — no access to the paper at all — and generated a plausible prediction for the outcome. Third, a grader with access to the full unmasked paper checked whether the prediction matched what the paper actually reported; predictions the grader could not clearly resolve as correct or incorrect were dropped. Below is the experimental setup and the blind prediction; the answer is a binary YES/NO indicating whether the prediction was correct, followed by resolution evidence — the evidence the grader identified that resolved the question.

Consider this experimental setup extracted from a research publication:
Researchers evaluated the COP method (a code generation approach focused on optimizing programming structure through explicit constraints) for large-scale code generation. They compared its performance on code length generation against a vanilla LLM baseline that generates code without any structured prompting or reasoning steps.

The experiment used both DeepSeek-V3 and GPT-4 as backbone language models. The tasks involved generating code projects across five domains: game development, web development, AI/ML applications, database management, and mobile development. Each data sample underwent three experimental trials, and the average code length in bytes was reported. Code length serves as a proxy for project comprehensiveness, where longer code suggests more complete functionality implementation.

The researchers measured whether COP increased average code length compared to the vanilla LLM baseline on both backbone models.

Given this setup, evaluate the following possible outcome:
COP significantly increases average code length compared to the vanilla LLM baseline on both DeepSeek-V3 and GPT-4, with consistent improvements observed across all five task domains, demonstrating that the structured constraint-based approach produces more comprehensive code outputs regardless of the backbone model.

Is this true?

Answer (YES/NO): NO